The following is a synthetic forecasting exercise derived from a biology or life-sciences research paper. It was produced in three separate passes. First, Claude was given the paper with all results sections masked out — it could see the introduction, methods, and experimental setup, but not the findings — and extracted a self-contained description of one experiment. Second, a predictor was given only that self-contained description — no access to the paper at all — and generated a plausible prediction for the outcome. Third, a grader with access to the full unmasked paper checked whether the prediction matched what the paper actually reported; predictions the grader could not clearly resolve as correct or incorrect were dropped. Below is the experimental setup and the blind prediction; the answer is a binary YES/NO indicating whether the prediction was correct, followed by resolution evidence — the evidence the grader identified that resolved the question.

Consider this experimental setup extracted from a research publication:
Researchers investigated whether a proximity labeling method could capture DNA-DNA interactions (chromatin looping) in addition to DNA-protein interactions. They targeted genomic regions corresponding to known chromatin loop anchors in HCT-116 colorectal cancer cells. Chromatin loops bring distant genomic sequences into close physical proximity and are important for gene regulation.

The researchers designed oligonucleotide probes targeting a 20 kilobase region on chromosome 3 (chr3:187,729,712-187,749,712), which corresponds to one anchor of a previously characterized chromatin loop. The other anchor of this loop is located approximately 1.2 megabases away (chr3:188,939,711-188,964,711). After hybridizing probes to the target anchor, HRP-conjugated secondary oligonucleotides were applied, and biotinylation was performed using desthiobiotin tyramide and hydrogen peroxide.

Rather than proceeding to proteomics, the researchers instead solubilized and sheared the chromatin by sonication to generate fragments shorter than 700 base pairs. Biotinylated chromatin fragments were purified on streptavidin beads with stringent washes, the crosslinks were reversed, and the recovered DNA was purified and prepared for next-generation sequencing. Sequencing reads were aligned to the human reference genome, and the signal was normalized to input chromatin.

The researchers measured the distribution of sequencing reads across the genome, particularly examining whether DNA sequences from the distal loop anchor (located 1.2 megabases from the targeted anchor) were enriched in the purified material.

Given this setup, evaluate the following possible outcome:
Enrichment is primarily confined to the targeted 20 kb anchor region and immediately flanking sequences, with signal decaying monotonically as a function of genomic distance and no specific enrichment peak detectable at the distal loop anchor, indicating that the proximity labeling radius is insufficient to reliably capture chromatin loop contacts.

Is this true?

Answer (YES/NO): NO